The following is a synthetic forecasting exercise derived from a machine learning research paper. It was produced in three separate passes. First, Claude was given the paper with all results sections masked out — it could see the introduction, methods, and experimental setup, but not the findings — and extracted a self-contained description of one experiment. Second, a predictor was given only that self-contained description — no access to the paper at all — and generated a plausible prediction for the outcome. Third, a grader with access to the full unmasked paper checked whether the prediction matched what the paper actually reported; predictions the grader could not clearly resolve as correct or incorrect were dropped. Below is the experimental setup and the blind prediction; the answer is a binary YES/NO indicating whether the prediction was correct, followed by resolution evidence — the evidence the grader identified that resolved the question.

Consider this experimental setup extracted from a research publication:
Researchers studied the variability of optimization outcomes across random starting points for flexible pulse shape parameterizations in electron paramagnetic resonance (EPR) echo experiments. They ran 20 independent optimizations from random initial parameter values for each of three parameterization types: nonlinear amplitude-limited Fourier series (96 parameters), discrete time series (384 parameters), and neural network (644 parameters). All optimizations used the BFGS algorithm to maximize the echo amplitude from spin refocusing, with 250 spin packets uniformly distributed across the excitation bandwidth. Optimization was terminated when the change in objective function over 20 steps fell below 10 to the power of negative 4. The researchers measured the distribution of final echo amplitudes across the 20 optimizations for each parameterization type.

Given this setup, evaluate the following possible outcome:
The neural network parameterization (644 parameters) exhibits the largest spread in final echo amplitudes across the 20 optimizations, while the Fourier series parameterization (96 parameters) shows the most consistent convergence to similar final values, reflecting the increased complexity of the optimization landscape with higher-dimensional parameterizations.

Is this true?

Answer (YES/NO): NO